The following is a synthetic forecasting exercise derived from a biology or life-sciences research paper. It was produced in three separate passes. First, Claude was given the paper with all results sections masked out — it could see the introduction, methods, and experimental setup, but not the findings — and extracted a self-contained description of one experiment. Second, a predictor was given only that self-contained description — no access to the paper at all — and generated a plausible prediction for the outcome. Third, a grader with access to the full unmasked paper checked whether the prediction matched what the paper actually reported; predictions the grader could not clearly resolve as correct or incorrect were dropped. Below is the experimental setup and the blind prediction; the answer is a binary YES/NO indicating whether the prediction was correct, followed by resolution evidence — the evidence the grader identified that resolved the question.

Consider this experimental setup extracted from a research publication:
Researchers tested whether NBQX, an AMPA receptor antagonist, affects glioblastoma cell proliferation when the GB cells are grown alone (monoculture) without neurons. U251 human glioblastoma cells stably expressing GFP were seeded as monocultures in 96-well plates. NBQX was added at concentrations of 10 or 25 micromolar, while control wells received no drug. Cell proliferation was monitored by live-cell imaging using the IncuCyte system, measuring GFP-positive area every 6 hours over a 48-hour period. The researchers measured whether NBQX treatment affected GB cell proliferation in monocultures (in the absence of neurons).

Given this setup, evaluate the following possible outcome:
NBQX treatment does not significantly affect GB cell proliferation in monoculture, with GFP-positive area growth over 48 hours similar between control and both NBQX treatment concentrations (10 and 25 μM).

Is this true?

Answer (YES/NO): YES